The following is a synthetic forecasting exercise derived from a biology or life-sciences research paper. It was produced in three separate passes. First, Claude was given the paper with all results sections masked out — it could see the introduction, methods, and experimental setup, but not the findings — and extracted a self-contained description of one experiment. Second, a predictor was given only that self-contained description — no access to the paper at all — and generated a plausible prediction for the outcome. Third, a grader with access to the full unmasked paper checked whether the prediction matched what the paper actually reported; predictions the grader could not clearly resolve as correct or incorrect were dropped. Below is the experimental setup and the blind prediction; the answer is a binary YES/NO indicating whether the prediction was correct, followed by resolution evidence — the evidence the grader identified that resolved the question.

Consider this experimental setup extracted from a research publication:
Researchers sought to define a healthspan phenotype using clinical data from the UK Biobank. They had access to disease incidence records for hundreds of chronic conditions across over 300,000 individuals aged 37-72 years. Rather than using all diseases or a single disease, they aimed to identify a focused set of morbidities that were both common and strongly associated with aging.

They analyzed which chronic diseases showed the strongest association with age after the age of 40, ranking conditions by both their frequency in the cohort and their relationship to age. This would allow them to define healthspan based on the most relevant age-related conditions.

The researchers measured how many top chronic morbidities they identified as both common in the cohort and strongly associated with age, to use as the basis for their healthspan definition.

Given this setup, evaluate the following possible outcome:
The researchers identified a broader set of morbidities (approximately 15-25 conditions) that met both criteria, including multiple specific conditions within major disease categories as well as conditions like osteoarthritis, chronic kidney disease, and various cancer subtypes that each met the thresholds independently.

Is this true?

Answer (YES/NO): NO